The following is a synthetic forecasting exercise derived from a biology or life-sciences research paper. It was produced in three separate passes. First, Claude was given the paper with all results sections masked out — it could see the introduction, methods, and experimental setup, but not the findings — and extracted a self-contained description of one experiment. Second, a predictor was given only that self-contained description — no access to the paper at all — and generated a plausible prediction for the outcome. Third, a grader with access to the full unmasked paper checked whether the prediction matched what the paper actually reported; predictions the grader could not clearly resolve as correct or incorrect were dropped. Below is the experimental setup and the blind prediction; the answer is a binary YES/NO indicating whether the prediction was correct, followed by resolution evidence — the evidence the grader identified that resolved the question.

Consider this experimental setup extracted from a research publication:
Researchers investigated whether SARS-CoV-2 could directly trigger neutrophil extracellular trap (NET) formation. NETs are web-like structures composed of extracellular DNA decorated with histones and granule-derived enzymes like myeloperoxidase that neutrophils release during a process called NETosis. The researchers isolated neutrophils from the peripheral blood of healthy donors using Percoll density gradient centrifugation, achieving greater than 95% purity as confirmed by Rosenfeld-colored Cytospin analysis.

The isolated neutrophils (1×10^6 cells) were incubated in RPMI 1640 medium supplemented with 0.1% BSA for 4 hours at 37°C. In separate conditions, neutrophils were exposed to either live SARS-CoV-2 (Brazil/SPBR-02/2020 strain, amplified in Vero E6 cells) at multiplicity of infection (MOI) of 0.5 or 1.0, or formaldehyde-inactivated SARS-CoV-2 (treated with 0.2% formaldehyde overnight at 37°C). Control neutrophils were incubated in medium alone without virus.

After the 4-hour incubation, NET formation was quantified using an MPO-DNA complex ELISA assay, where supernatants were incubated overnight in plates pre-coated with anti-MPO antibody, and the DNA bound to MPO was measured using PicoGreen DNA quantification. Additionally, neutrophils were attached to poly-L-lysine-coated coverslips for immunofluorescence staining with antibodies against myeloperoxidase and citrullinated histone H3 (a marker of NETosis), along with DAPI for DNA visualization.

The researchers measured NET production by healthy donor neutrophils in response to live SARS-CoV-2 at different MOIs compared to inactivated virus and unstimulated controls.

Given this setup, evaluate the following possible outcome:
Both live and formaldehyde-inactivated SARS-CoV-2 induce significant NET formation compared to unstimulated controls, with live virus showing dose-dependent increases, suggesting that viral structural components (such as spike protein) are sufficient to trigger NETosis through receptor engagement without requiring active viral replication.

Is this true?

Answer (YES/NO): NO